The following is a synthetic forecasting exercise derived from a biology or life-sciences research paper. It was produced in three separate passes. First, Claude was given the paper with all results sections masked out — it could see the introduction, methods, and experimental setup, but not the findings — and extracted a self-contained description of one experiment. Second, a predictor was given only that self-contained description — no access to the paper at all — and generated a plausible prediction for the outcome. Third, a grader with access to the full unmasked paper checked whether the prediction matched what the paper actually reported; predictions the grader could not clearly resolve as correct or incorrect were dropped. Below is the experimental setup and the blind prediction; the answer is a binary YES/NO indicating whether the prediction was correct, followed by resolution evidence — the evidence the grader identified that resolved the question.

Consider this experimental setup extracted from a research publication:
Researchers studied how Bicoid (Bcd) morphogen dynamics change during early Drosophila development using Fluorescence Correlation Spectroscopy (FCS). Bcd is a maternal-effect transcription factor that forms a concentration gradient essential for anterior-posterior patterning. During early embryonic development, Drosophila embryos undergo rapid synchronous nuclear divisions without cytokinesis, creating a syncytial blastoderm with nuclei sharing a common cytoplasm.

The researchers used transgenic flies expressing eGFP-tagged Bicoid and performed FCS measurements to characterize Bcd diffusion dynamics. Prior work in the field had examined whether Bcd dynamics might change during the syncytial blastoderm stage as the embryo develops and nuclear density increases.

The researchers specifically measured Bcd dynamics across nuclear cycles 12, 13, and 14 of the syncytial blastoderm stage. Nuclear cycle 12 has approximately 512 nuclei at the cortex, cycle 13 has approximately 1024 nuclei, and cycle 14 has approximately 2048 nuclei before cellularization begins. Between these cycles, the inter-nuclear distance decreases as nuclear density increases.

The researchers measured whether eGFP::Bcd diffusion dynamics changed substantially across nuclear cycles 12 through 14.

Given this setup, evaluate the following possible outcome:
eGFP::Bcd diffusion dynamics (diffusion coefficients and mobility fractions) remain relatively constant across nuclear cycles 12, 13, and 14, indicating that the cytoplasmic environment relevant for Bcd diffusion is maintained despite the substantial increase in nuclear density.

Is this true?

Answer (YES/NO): YES